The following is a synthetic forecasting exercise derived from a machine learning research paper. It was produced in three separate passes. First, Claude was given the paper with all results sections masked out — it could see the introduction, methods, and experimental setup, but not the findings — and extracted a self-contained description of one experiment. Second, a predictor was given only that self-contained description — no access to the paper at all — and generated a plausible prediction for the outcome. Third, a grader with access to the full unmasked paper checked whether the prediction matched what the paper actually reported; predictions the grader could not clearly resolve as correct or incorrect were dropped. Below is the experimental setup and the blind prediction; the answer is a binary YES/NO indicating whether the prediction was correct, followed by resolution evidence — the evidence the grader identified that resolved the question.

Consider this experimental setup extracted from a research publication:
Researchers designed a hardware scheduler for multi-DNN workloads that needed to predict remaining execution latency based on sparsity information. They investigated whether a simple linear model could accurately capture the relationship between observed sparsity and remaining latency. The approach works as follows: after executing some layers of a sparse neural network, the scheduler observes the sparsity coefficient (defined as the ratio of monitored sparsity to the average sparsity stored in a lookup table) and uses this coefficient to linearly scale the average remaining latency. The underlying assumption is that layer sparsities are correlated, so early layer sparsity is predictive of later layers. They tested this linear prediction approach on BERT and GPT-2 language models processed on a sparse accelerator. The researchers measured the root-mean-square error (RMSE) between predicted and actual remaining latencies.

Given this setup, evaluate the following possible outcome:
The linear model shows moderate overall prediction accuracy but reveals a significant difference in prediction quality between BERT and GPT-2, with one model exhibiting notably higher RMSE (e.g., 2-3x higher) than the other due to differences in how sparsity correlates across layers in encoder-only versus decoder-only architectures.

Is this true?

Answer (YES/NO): NO